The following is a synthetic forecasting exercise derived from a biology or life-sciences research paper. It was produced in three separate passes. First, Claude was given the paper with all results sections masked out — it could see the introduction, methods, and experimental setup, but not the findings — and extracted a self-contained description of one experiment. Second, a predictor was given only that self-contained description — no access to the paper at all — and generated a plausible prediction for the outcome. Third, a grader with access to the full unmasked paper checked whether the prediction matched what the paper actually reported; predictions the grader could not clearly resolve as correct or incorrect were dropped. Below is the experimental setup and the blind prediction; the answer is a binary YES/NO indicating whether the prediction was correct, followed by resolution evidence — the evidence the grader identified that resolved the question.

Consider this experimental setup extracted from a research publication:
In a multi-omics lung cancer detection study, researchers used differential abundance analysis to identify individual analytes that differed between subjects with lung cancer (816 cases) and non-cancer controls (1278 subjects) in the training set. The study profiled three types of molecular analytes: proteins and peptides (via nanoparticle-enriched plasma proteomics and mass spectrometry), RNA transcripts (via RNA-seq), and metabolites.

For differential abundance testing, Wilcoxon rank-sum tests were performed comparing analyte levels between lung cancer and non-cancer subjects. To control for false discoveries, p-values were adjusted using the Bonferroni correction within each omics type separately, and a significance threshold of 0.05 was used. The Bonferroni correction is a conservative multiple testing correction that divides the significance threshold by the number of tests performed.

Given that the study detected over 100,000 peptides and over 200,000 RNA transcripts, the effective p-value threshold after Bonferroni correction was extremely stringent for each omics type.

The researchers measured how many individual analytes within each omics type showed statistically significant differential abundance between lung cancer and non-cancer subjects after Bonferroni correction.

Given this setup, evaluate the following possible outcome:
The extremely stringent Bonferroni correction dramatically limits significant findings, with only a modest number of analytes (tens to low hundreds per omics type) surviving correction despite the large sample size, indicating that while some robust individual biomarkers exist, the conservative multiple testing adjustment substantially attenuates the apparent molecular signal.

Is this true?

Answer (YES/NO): NO